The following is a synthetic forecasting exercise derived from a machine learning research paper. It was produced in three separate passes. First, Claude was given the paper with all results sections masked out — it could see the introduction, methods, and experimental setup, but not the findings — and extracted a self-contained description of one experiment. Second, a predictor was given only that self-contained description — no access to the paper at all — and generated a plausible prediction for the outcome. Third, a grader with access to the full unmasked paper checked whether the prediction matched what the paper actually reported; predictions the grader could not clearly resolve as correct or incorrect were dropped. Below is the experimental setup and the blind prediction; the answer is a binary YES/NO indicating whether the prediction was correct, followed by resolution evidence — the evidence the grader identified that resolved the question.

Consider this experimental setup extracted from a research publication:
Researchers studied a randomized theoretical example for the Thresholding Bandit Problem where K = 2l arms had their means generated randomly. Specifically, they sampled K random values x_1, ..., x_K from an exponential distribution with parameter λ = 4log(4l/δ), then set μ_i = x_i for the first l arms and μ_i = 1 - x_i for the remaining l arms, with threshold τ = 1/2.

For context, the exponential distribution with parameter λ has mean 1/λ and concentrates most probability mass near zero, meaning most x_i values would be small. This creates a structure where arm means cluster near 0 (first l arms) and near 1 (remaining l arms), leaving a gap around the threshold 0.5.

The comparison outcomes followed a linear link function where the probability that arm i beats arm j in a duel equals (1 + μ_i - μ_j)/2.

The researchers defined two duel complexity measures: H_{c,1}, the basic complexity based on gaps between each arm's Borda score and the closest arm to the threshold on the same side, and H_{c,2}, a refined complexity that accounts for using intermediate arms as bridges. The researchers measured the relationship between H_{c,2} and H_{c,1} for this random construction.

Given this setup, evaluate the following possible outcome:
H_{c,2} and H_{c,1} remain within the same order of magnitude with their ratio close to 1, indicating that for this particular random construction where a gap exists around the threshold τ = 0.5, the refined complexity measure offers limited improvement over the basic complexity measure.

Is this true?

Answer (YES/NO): YES